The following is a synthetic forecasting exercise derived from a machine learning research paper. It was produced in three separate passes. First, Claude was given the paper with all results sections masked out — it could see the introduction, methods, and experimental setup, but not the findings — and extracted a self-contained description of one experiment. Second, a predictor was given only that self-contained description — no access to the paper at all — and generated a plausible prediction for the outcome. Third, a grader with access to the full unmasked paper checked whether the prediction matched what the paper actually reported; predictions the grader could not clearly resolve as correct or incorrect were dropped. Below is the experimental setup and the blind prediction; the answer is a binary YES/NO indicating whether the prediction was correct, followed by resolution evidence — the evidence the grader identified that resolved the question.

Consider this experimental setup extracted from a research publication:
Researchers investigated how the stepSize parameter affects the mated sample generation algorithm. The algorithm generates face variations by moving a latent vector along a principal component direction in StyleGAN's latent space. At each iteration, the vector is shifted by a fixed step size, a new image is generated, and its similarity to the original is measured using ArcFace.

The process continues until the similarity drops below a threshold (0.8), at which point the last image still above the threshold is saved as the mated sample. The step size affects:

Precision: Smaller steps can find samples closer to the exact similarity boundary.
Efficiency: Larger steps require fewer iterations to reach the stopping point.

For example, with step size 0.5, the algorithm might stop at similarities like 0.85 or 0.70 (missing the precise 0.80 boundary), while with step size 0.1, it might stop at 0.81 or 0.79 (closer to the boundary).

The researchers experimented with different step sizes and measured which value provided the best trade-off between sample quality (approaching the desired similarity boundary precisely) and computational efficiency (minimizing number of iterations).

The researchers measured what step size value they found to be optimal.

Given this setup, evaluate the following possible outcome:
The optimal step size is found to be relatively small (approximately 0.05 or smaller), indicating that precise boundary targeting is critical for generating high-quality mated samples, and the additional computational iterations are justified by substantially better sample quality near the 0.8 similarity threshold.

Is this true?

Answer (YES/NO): NO